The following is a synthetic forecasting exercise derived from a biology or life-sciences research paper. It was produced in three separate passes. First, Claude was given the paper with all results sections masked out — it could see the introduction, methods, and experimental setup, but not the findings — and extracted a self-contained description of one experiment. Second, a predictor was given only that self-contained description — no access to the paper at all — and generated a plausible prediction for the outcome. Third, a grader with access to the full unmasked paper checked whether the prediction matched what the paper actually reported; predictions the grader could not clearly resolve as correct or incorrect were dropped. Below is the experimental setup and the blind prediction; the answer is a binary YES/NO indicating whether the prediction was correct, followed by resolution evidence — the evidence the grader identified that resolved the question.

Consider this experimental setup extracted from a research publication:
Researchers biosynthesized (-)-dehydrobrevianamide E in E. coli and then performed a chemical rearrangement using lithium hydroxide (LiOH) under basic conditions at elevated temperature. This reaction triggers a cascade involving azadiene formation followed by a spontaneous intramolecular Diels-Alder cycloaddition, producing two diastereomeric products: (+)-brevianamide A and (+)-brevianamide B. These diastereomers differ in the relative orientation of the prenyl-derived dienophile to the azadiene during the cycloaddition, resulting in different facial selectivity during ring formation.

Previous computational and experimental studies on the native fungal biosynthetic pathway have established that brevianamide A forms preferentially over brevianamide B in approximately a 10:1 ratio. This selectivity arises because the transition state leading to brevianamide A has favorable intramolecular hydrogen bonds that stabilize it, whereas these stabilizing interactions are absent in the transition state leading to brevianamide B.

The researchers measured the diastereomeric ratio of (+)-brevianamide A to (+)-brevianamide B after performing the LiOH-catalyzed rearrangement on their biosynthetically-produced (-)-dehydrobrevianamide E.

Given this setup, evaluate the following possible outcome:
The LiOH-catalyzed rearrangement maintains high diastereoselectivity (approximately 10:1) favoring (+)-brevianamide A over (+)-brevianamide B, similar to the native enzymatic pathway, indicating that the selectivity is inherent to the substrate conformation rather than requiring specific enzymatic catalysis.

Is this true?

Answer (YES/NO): YES